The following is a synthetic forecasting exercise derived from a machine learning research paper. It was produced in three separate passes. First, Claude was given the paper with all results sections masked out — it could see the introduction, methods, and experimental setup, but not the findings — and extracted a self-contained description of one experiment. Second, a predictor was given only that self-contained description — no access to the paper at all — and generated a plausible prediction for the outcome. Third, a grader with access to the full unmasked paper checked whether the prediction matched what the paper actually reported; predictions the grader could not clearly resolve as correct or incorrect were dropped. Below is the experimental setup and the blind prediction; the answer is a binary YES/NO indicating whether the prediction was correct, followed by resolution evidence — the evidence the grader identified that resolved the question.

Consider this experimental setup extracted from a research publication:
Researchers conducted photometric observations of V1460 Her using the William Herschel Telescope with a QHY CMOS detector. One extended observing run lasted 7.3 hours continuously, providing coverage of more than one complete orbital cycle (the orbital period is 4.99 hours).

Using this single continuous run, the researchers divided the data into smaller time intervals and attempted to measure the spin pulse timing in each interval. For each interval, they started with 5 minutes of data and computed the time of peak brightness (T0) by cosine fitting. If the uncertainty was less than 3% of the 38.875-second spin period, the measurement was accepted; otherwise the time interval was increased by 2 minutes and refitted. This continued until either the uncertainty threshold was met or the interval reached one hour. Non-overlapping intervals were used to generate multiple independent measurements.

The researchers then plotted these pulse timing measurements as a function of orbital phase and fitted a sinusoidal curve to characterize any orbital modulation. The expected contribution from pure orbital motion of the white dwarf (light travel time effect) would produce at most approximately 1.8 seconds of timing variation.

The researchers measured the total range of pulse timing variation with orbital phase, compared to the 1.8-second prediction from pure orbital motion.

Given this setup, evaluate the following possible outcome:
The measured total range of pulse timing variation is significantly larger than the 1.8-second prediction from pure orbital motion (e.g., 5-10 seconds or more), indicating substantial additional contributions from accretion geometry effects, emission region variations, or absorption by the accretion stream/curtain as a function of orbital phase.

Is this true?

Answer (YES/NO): NO